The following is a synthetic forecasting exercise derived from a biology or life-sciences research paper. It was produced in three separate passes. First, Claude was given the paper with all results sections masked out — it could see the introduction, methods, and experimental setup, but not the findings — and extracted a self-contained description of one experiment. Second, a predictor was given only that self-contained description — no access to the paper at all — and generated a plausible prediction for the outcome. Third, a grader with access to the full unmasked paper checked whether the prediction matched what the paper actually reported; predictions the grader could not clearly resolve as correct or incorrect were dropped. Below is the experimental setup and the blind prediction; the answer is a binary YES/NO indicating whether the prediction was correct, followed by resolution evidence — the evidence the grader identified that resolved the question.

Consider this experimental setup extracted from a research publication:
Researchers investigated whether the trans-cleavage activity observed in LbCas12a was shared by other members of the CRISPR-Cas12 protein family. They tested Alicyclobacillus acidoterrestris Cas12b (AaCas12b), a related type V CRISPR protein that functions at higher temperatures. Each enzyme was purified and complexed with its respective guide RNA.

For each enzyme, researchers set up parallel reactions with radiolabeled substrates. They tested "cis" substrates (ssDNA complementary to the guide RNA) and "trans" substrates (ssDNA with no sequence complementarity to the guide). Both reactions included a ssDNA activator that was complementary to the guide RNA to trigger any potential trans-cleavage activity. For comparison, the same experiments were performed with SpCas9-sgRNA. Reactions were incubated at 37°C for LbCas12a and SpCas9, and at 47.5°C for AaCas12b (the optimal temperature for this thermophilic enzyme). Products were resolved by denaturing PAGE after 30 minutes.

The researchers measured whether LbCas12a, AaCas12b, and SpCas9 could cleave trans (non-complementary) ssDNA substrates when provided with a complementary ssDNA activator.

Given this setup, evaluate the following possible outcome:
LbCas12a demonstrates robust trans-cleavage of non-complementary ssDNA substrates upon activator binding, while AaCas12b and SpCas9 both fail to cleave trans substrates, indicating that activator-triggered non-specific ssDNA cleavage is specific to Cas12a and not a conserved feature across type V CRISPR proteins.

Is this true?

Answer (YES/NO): NO